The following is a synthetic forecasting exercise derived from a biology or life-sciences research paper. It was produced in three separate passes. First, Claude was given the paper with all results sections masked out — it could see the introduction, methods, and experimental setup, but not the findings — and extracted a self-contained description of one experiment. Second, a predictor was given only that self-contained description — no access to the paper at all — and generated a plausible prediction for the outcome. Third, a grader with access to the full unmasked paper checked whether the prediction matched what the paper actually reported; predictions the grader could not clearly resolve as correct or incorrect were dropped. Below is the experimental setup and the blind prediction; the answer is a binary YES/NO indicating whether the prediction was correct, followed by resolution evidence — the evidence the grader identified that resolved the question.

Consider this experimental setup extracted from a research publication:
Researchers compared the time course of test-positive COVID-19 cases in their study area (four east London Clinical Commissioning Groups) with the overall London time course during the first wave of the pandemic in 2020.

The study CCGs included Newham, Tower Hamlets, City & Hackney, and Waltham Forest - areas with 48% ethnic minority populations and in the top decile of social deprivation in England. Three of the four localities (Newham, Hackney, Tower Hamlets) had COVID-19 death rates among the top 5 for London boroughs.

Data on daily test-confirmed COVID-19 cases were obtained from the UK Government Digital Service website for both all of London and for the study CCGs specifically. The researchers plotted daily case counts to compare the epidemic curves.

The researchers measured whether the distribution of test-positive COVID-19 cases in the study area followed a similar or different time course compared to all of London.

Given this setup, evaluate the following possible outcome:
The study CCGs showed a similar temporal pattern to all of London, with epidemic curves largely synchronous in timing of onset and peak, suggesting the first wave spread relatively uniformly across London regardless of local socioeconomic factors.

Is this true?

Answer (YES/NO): YES